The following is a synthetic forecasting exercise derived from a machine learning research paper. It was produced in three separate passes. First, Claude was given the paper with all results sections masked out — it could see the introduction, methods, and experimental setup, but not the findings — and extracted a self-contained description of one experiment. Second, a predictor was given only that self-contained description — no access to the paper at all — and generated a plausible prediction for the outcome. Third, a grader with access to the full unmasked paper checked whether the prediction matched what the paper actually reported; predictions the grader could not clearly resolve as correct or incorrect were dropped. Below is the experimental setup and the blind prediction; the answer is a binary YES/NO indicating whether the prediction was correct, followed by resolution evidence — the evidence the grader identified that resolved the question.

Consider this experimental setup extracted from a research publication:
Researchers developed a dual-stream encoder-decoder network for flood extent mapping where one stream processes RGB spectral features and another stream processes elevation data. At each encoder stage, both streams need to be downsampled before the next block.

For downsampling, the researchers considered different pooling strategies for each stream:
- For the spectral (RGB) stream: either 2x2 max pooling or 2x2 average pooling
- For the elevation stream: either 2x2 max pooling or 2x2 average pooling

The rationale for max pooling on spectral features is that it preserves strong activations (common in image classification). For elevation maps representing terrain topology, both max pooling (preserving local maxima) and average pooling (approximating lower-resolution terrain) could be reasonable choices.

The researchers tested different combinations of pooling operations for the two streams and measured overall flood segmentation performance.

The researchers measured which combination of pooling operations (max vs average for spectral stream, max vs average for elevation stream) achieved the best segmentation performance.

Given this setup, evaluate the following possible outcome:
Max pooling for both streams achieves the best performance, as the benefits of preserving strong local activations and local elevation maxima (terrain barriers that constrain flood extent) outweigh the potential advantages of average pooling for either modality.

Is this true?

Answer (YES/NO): NO